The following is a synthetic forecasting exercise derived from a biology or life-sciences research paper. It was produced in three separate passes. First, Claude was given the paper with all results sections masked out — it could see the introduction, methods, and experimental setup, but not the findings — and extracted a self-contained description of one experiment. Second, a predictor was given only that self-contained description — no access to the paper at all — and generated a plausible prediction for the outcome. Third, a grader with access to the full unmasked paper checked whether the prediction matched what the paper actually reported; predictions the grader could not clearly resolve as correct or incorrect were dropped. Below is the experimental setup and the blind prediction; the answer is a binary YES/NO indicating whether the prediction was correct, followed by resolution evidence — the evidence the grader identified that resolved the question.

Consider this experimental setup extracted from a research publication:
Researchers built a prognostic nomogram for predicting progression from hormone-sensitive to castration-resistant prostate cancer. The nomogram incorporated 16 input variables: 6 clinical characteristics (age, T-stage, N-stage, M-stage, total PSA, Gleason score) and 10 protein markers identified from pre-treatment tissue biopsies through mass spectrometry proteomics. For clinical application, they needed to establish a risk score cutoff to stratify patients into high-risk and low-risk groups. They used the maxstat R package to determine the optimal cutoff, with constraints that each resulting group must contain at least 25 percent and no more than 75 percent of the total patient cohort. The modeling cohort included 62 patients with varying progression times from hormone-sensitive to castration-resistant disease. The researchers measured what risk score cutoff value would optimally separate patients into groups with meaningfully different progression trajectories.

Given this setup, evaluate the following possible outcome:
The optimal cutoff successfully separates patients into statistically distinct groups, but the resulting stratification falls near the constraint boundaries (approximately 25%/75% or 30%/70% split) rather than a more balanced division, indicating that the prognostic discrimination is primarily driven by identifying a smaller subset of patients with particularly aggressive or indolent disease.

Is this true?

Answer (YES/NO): YES